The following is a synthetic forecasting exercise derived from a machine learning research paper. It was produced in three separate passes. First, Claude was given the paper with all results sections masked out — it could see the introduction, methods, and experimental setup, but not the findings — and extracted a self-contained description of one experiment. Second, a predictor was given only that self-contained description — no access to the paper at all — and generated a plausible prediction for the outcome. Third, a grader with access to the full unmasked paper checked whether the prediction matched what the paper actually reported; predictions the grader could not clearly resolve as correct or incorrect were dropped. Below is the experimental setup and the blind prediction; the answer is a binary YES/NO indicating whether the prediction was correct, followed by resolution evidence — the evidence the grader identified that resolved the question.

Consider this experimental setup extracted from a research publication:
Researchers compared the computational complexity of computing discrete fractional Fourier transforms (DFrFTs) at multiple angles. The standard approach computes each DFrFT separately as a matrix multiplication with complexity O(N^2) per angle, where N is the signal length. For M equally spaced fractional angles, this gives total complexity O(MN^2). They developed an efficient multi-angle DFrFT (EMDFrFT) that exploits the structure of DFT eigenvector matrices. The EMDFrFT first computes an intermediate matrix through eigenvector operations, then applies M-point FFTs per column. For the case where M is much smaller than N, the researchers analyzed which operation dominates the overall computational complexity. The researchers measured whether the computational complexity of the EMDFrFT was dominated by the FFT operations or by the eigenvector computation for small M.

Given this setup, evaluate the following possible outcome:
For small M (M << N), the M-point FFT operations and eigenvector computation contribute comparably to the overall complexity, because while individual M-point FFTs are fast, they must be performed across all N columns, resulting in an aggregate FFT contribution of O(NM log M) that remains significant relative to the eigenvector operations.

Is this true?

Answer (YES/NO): NO